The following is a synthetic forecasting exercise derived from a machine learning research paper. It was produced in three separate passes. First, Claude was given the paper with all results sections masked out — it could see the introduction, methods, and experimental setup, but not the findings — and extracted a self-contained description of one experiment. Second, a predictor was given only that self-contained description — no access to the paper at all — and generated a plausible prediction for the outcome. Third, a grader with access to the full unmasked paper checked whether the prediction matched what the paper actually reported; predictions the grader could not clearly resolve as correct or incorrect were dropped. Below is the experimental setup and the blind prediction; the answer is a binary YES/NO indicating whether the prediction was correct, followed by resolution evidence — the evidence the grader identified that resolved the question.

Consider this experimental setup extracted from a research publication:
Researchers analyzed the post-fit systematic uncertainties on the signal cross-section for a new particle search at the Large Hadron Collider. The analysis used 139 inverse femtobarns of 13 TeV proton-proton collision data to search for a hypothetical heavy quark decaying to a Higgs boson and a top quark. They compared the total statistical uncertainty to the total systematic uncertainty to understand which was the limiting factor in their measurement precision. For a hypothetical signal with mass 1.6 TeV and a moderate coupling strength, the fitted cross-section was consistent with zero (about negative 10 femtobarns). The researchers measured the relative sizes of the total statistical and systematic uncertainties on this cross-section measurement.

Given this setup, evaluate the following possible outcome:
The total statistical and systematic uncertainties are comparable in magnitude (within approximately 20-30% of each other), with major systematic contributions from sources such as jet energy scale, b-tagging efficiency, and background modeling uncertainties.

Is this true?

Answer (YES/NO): YES